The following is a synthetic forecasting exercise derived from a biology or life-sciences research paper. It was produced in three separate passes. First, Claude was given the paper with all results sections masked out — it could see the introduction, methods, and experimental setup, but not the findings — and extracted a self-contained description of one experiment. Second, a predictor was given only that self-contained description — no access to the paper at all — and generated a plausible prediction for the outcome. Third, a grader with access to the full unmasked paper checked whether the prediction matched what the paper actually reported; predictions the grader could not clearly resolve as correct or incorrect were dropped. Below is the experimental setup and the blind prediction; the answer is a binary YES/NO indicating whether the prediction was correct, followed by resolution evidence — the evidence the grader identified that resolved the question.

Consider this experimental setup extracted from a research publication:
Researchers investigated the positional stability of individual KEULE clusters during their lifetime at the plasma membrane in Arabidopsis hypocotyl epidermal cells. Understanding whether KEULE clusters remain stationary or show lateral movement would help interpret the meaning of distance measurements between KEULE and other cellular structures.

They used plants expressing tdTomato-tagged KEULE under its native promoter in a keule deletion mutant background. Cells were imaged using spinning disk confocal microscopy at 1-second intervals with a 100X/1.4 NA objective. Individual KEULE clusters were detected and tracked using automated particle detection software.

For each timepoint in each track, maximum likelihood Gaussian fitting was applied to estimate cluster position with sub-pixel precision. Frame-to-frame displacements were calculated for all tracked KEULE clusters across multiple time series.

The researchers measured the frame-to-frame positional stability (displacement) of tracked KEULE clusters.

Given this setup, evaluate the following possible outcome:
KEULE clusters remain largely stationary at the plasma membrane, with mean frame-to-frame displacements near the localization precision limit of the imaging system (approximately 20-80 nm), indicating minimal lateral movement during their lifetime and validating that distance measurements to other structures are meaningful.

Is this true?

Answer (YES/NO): YES